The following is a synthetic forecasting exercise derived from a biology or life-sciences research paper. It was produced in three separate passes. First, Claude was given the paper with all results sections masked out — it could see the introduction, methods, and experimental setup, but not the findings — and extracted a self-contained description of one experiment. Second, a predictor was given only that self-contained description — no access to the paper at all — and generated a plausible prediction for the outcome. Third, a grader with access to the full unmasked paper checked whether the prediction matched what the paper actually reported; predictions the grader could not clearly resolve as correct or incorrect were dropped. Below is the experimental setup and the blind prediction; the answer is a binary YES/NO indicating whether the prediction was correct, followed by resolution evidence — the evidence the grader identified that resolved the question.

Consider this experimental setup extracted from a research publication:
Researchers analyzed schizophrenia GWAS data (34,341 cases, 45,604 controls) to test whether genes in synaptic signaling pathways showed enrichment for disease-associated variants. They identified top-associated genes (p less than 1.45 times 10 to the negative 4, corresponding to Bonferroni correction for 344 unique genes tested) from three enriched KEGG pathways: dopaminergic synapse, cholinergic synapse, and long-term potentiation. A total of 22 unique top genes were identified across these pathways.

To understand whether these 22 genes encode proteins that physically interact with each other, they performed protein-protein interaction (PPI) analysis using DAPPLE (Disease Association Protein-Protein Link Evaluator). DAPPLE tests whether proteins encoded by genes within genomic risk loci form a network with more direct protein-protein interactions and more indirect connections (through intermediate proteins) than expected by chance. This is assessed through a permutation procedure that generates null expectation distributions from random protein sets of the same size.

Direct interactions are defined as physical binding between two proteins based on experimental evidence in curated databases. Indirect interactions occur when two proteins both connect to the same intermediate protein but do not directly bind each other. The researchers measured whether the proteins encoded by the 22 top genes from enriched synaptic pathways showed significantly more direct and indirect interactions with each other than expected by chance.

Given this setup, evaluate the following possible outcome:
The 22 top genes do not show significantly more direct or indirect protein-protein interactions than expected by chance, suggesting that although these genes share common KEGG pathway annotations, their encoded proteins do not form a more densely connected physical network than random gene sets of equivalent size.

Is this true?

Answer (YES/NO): NO